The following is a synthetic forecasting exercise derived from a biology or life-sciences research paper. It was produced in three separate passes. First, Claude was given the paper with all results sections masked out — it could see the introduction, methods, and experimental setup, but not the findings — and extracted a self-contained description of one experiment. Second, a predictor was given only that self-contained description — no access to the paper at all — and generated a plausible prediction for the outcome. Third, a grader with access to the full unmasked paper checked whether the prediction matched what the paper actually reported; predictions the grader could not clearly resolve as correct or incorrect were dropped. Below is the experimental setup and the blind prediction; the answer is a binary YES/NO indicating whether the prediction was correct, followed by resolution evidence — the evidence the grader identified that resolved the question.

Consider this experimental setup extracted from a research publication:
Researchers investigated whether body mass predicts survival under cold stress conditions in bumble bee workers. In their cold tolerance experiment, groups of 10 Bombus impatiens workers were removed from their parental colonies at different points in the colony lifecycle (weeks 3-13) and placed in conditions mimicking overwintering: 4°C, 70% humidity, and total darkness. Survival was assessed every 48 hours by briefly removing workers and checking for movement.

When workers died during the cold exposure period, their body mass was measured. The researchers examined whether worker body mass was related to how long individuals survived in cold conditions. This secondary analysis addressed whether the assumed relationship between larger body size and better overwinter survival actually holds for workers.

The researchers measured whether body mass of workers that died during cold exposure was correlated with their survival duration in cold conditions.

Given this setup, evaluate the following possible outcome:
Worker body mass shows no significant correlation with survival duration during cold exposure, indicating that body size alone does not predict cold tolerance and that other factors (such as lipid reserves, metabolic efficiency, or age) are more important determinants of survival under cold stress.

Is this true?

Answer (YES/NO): NO